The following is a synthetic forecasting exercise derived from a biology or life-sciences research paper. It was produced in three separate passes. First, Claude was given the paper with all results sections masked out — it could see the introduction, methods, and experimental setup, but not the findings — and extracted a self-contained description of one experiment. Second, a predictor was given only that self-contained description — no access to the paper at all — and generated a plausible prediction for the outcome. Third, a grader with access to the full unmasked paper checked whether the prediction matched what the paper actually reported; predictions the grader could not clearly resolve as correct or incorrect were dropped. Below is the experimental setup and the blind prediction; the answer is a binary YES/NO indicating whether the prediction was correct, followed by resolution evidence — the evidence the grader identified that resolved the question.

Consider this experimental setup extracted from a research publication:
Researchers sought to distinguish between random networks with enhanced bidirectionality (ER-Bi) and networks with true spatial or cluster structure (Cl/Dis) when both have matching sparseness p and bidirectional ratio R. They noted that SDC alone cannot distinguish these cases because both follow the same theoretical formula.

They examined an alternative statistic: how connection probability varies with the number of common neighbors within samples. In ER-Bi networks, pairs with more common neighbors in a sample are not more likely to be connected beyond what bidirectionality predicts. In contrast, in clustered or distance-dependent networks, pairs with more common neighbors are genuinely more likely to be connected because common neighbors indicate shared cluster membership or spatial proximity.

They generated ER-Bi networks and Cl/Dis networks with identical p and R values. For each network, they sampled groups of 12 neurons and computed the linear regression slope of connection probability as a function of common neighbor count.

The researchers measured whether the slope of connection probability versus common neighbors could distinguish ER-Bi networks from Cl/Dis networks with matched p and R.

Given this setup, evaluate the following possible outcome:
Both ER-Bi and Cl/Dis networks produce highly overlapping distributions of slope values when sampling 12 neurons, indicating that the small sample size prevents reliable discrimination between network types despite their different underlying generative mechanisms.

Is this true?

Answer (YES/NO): NO